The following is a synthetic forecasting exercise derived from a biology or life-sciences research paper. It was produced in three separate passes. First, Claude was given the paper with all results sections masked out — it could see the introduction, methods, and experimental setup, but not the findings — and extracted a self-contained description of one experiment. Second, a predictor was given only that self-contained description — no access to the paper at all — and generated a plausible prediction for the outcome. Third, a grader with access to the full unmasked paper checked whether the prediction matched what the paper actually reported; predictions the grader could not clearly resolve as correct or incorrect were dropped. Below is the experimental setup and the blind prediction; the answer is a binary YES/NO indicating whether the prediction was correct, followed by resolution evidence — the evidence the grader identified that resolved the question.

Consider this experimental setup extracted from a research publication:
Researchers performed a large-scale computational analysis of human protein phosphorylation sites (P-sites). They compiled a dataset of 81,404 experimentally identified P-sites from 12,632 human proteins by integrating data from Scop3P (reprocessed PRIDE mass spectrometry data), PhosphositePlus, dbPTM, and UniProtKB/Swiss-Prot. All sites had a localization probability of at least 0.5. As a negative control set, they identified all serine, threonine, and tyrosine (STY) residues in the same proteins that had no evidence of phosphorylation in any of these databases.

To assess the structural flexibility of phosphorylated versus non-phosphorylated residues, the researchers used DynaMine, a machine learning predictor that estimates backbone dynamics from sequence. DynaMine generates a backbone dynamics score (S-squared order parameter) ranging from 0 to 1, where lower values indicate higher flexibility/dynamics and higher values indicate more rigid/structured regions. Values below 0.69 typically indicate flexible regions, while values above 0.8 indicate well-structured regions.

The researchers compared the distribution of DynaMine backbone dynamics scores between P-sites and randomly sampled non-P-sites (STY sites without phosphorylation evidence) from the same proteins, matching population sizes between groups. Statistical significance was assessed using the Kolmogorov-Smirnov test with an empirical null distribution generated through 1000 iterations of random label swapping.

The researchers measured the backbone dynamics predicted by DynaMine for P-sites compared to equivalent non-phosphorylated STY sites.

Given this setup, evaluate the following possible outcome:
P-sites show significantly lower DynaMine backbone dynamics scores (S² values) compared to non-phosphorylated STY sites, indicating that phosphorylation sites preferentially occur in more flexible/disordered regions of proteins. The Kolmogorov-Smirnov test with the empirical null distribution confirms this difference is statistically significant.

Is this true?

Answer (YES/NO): YES